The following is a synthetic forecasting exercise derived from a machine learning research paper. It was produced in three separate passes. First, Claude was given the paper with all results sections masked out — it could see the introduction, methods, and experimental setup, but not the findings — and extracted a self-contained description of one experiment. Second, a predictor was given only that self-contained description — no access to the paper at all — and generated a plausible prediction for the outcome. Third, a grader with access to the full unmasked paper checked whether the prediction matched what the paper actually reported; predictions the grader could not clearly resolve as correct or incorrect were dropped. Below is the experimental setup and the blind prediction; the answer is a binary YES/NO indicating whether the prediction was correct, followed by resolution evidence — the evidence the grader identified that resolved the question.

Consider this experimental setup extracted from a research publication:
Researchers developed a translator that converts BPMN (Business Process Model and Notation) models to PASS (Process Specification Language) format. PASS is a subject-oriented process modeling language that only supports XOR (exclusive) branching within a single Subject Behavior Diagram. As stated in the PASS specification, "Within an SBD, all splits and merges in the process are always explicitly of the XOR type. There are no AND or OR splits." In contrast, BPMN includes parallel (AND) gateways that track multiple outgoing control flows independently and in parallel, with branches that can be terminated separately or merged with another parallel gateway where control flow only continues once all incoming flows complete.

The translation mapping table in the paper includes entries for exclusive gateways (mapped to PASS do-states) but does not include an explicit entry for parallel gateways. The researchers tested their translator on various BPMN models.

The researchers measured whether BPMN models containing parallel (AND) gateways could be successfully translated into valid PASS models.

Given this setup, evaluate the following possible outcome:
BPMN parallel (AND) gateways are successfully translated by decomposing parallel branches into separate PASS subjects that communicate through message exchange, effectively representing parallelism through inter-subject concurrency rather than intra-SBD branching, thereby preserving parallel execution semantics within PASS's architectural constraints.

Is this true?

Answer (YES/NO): NO